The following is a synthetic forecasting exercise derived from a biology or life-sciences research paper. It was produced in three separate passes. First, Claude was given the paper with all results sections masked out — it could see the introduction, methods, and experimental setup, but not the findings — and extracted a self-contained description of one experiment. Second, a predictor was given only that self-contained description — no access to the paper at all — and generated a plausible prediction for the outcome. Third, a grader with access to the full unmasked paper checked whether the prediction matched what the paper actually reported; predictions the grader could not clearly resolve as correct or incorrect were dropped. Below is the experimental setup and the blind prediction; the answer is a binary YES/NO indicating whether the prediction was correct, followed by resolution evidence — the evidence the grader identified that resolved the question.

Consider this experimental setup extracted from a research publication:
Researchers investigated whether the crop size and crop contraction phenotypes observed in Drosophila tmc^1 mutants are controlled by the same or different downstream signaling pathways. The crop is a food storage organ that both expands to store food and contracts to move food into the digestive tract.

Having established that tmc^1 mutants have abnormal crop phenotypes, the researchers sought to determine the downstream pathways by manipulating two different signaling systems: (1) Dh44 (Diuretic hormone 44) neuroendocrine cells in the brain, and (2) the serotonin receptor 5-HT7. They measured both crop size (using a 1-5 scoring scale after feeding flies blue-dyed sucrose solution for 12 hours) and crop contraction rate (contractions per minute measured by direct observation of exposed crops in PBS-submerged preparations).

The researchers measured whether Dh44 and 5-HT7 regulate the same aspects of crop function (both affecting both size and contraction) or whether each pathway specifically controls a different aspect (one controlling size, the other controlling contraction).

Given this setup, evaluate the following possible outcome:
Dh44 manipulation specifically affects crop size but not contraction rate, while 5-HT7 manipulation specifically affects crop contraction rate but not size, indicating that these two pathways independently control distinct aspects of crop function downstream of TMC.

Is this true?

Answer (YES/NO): NO